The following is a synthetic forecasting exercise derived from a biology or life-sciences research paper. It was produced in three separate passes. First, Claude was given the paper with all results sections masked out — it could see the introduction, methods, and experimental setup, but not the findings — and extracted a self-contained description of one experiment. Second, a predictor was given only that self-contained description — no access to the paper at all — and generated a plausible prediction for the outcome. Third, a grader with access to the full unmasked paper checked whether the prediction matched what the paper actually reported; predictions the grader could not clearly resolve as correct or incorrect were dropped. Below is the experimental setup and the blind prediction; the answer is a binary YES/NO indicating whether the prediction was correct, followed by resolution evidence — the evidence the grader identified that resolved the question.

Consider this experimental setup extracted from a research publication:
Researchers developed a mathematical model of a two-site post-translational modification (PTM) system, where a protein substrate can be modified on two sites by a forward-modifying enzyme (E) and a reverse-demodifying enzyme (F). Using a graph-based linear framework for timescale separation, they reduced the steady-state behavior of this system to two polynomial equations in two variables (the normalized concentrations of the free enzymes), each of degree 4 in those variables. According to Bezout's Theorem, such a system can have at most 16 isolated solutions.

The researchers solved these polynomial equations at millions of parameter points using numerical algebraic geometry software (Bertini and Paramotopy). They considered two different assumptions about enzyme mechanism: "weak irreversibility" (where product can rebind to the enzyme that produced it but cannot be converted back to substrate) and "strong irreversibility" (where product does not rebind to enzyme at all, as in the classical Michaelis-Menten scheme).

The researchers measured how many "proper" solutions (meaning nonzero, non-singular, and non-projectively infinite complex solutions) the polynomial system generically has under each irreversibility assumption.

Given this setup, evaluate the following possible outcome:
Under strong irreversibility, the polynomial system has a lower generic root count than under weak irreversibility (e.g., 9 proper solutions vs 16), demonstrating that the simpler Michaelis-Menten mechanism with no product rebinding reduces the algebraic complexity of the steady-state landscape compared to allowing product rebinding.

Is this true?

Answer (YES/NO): NO